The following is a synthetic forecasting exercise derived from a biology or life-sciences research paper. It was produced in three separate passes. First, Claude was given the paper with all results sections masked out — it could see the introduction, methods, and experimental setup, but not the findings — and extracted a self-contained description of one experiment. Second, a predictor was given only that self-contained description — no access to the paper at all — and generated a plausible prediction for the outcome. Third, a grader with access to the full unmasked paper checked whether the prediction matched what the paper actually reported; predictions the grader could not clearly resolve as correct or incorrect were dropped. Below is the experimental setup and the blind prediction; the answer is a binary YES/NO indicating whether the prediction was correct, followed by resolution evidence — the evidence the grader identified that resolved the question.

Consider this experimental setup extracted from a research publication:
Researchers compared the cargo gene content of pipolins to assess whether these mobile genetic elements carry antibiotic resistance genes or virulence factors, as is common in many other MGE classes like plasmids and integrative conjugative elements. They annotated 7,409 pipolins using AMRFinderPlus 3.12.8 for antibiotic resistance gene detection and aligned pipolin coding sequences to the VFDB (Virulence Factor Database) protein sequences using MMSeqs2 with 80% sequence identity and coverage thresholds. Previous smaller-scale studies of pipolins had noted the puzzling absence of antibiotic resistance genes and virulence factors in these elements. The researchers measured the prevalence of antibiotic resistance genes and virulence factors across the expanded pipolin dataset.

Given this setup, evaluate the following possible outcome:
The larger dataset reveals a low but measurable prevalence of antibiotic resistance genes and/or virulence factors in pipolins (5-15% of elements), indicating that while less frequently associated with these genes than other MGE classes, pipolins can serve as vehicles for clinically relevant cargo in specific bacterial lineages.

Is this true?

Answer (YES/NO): NO